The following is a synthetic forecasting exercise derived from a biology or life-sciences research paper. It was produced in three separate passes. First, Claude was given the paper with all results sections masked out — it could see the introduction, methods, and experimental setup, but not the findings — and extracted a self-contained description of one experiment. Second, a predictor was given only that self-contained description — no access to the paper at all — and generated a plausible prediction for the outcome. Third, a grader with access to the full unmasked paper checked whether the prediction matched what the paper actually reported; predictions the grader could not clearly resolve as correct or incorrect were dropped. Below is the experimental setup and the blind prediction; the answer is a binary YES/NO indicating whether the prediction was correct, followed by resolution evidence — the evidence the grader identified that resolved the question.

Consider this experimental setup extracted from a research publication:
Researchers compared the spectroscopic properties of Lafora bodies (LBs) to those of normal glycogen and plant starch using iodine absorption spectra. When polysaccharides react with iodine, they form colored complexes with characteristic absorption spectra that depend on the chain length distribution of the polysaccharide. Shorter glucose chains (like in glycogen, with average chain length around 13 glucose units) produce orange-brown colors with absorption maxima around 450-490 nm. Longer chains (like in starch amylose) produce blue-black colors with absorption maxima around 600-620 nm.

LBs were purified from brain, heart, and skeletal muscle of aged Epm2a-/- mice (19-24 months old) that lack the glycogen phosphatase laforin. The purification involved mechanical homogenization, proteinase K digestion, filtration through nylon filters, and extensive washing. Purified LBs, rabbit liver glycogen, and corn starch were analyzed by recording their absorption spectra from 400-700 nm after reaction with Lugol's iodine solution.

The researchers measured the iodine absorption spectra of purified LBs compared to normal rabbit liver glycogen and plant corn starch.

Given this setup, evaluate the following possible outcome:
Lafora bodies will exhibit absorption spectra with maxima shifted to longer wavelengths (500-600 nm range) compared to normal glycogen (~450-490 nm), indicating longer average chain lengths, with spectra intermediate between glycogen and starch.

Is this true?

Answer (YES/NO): YES